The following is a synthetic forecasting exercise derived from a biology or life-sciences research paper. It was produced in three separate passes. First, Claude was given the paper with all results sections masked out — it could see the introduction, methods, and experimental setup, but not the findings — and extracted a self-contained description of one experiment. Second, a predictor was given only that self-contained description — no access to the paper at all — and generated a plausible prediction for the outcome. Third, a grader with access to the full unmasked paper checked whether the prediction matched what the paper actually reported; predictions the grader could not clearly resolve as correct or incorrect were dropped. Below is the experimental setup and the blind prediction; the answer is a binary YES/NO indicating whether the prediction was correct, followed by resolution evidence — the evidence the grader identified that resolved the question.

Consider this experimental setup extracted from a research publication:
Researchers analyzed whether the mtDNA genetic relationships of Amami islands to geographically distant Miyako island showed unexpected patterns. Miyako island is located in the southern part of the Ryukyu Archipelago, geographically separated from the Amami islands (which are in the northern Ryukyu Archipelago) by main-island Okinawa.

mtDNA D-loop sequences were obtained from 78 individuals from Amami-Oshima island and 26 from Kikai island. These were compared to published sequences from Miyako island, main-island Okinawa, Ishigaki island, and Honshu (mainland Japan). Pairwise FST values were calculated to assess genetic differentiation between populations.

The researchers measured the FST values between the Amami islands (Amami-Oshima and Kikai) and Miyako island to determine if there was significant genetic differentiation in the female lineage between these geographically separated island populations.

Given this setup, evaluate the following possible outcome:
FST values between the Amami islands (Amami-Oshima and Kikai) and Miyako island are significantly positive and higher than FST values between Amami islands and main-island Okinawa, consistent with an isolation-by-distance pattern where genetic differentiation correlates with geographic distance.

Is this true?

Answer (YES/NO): NO